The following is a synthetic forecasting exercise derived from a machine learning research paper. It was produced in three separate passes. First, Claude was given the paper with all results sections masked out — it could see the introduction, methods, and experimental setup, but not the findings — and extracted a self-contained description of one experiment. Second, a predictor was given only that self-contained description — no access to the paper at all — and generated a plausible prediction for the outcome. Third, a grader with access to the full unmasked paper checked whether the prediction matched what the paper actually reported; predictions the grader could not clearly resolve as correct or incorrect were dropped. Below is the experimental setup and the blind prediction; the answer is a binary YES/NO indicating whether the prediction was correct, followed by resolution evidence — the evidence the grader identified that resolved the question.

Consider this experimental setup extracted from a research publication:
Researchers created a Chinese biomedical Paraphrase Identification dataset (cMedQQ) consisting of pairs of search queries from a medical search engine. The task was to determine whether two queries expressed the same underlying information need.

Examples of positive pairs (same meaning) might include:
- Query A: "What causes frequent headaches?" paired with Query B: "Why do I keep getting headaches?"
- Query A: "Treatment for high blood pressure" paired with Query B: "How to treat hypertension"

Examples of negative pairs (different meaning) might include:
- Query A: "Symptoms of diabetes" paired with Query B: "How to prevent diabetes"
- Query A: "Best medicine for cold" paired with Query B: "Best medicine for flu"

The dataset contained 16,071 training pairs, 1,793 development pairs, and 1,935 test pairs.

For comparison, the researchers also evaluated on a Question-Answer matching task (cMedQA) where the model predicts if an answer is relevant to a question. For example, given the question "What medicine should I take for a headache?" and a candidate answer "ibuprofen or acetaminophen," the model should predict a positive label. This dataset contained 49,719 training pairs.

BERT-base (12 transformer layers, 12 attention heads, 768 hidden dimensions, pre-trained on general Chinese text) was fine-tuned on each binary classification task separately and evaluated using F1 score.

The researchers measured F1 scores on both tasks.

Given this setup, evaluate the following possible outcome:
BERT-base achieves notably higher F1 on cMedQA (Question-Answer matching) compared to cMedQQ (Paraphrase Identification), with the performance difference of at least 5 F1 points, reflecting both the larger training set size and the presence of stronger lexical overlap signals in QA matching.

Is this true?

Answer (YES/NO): NO